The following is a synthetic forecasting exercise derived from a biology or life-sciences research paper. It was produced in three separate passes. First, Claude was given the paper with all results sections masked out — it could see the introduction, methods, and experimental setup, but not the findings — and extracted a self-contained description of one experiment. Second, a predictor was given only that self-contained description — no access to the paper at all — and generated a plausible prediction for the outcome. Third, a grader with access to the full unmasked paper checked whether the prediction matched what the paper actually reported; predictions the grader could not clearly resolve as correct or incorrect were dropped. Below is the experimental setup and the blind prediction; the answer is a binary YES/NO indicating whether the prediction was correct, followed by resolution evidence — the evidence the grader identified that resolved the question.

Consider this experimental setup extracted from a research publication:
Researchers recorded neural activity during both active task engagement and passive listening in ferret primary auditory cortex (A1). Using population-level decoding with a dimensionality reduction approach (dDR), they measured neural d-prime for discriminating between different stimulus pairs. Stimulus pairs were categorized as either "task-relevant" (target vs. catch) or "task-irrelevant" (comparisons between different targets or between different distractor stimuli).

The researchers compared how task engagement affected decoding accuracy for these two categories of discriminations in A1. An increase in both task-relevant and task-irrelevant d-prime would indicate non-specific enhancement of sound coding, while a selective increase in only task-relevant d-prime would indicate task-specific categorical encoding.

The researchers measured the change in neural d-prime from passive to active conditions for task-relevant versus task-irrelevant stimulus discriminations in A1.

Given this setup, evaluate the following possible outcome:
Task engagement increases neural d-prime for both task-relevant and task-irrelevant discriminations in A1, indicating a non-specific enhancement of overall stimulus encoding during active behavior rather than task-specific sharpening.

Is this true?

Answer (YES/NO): YES